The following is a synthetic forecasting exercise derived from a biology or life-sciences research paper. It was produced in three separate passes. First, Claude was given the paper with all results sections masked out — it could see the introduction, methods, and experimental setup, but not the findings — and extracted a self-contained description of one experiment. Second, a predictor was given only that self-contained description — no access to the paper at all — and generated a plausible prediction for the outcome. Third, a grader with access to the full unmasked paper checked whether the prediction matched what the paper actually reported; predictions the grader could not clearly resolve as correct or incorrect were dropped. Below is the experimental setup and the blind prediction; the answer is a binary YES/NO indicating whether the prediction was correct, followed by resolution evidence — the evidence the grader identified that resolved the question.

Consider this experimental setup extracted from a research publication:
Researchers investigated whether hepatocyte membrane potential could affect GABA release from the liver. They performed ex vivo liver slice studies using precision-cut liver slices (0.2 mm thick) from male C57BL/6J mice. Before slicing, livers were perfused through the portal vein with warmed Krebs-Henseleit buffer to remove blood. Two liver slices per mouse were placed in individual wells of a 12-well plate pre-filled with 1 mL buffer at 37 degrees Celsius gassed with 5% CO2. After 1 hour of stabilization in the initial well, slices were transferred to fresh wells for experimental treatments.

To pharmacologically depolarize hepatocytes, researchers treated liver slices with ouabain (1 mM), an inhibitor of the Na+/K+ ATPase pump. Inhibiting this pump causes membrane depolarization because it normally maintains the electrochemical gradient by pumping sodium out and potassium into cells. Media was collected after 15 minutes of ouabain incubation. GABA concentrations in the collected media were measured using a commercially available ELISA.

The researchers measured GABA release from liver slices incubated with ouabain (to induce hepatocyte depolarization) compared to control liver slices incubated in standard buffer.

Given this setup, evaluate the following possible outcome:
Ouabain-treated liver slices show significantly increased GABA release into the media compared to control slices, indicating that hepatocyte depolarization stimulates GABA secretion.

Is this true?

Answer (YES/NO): YES